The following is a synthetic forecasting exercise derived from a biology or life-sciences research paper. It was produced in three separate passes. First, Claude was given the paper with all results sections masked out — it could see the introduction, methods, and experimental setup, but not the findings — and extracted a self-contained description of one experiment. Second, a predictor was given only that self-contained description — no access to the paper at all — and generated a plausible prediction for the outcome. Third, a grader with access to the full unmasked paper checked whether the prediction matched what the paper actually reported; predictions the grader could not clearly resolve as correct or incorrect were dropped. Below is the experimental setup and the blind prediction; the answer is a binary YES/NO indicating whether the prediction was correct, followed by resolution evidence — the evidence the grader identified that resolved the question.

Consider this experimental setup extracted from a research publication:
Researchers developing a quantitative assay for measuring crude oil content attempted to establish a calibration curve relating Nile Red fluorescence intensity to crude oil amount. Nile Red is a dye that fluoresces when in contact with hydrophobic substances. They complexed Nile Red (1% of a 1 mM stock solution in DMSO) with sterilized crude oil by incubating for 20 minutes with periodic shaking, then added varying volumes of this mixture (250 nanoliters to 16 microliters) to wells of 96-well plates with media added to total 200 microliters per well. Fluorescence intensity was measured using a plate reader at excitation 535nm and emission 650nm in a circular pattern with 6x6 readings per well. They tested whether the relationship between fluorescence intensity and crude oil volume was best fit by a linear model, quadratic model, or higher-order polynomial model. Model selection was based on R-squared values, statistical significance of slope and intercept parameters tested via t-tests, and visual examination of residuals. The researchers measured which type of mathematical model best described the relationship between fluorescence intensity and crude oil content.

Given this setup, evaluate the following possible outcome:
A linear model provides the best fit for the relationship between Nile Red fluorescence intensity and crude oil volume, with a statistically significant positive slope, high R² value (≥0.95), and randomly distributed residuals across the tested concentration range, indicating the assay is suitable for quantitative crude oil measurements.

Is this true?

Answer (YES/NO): NO